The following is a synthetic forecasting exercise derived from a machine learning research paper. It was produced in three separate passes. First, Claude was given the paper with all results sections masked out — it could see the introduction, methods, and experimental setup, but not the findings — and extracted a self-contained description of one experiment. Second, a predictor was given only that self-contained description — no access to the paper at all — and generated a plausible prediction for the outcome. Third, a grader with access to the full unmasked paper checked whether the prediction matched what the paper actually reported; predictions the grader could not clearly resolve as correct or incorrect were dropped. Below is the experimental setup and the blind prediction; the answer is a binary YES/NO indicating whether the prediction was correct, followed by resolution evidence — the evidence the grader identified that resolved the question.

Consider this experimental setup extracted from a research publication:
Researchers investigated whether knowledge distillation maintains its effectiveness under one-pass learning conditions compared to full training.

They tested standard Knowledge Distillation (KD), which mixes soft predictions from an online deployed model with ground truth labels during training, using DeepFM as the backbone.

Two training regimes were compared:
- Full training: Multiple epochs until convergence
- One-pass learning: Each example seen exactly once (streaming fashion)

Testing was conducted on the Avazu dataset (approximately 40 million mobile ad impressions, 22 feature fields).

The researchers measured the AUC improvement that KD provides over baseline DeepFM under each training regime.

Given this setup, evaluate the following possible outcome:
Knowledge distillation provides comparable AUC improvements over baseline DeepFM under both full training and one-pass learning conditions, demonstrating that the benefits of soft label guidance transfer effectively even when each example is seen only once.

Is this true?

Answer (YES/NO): YES